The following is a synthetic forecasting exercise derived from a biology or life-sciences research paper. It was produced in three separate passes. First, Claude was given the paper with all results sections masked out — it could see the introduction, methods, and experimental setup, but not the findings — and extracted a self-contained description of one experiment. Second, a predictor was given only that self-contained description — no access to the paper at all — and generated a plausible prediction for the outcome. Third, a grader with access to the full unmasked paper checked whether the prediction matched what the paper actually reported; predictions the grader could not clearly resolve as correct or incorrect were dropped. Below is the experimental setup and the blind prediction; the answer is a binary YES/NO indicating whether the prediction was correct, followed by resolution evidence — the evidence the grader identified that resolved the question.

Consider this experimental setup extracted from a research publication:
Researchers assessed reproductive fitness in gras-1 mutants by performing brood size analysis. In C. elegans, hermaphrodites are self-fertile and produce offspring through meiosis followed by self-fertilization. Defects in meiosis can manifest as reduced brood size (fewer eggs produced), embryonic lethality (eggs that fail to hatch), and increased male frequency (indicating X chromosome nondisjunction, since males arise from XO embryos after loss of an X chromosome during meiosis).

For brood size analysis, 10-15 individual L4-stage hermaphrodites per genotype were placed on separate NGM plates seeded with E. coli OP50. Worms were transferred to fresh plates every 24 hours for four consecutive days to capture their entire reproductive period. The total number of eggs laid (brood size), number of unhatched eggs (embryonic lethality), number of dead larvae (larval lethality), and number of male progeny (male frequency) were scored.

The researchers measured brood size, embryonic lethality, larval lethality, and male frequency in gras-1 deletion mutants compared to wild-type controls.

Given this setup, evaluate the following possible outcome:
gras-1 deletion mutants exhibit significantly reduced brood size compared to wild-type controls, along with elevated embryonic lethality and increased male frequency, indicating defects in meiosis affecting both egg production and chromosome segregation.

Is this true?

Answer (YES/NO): NO